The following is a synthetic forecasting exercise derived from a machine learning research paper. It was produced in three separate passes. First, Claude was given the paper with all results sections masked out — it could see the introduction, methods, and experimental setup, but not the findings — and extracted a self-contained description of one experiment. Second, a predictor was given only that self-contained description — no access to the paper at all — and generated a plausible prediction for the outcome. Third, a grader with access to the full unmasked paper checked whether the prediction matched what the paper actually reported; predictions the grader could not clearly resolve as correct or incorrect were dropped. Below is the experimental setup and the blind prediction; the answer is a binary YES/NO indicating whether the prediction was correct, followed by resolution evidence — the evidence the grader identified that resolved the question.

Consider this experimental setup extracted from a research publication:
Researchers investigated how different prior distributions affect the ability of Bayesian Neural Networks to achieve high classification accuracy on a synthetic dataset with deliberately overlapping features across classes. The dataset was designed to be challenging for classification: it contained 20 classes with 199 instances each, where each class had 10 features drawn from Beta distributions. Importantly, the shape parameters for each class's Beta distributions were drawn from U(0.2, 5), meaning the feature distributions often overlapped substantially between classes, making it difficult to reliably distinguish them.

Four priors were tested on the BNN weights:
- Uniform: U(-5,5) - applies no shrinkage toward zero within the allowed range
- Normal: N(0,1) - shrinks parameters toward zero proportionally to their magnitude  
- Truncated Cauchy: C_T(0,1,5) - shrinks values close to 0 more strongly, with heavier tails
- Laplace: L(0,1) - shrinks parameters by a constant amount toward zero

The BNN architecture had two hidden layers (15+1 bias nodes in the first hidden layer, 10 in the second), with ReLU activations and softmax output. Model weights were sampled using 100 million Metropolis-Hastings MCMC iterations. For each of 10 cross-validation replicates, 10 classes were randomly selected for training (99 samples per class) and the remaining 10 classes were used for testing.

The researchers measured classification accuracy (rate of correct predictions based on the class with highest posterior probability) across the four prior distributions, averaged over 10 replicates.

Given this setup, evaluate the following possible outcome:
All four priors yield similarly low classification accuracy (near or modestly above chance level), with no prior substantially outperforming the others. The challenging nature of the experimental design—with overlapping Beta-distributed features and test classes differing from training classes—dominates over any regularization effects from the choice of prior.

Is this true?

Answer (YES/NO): NO